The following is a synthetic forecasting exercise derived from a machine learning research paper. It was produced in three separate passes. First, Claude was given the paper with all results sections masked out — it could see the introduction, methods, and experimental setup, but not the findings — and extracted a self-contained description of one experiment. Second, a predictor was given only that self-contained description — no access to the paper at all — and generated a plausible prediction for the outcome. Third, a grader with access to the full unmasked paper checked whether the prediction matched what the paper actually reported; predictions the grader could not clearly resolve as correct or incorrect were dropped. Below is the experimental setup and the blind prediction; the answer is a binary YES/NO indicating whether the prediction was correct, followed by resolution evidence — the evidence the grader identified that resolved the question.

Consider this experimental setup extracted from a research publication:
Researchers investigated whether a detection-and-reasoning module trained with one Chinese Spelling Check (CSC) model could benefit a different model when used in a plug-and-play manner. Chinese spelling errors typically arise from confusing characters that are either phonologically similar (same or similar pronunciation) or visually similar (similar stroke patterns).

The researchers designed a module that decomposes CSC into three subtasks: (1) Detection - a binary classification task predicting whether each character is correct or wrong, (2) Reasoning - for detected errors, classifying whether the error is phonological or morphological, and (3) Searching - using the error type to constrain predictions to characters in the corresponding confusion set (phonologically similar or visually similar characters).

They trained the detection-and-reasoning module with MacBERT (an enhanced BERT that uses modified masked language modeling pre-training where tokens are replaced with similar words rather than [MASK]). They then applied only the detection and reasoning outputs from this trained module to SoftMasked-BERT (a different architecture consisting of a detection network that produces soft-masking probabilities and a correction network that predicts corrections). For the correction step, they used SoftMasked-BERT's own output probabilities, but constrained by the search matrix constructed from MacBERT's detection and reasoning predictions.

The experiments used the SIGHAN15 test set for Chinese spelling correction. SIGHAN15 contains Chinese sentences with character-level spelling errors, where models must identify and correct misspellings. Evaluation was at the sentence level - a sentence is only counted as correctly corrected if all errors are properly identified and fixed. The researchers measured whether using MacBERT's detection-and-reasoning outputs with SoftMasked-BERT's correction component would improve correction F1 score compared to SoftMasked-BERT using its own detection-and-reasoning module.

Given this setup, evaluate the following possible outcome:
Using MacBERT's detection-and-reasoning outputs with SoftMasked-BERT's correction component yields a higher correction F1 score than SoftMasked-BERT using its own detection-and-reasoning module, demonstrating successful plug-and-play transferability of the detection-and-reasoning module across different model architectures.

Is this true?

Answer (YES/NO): YES